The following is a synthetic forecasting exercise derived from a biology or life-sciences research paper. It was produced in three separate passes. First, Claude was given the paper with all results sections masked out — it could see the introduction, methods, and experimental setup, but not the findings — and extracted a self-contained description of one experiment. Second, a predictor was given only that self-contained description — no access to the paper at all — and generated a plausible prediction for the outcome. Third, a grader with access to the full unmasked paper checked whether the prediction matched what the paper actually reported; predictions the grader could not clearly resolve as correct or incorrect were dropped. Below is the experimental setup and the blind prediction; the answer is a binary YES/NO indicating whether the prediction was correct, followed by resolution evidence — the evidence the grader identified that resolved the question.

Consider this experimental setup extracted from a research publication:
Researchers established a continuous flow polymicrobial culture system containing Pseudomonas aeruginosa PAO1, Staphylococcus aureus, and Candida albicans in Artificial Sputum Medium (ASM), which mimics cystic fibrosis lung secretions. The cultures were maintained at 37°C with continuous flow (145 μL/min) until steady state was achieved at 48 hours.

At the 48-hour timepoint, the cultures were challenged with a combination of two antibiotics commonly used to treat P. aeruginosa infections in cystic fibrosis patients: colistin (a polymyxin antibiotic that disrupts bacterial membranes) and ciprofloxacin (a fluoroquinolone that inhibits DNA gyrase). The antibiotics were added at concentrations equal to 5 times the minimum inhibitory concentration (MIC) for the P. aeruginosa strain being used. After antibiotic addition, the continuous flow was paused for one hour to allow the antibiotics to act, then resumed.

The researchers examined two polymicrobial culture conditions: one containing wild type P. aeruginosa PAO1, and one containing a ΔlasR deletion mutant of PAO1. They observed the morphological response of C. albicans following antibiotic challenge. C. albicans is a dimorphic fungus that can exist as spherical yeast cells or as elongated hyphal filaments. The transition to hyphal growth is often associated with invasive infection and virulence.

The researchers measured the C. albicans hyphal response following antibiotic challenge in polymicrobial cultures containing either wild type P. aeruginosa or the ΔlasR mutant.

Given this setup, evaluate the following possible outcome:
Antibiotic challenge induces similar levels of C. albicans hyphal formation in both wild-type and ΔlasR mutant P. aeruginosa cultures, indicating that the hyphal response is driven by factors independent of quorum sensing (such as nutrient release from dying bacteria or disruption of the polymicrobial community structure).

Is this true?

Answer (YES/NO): NO